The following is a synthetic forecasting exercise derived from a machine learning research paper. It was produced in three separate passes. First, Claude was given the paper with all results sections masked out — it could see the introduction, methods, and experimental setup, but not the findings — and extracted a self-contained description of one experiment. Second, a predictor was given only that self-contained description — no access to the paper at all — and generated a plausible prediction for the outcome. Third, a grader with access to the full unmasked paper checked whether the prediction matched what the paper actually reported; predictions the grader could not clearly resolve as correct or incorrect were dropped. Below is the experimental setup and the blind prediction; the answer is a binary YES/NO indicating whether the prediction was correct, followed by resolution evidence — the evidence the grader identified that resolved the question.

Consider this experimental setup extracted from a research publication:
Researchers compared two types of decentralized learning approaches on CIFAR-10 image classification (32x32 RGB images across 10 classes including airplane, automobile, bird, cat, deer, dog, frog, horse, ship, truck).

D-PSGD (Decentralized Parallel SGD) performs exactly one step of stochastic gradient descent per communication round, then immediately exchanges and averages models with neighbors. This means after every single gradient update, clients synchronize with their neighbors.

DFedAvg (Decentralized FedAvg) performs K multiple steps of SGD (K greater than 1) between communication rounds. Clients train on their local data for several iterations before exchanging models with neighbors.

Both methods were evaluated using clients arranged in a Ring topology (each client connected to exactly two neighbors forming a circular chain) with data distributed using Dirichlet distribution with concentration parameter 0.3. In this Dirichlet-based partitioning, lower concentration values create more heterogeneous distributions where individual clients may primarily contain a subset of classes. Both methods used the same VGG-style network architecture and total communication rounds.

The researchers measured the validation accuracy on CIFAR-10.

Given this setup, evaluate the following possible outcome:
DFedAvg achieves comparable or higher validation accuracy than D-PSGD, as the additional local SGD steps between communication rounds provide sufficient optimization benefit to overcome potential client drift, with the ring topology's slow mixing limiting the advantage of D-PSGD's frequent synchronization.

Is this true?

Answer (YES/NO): YES